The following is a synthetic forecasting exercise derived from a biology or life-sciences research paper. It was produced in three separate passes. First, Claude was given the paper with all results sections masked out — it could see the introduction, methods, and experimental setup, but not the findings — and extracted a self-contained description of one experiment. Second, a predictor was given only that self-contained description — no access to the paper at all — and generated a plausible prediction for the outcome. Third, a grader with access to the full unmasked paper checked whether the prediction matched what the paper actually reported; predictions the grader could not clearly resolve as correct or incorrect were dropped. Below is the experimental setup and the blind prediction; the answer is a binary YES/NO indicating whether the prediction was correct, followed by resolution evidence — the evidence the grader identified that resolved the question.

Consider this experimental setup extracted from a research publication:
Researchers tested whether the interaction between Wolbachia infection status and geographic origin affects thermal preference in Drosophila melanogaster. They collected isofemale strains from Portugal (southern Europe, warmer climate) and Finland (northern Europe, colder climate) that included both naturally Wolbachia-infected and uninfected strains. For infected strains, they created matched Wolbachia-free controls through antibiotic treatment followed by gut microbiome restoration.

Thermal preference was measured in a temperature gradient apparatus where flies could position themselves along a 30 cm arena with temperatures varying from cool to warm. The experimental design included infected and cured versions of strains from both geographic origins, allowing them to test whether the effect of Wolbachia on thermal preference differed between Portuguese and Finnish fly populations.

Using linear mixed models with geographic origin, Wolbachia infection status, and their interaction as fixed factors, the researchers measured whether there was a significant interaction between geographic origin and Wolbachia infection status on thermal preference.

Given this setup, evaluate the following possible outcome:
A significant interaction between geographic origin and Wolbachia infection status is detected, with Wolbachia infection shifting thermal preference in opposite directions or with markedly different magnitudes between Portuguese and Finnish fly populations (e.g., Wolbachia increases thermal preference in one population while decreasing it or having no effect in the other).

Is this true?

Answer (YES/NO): NO